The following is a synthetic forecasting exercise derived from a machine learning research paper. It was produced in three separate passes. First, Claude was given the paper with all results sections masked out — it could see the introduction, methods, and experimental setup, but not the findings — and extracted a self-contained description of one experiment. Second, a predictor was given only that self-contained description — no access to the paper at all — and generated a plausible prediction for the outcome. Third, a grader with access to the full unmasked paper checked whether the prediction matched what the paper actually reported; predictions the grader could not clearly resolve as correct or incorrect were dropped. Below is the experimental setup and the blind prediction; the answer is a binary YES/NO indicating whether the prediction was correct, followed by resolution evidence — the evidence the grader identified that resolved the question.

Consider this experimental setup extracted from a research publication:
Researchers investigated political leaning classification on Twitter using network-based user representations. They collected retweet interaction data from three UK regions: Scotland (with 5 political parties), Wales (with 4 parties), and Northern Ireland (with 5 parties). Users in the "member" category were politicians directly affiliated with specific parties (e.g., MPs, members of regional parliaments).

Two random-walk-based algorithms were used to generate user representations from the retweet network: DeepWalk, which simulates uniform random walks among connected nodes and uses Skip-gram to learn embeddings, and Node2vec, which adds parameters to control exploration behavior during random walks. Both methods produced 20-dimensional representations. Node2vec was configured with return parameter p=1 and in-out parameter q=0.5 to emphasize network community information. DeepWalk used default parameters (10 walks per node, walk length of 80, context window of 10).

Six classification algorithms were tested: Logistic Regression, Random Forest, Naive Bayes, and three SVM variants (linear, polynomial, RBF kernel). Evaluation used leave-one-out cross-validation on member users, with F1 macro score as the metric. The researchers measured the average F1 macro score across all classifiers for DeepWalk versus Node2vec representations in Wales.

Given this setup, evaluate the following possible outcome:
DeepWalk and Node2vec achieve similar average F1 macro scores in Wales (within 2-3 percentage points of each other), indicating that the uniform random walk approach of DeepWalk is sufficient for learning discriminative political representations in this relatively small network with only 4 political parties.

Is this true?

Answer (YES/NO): NO